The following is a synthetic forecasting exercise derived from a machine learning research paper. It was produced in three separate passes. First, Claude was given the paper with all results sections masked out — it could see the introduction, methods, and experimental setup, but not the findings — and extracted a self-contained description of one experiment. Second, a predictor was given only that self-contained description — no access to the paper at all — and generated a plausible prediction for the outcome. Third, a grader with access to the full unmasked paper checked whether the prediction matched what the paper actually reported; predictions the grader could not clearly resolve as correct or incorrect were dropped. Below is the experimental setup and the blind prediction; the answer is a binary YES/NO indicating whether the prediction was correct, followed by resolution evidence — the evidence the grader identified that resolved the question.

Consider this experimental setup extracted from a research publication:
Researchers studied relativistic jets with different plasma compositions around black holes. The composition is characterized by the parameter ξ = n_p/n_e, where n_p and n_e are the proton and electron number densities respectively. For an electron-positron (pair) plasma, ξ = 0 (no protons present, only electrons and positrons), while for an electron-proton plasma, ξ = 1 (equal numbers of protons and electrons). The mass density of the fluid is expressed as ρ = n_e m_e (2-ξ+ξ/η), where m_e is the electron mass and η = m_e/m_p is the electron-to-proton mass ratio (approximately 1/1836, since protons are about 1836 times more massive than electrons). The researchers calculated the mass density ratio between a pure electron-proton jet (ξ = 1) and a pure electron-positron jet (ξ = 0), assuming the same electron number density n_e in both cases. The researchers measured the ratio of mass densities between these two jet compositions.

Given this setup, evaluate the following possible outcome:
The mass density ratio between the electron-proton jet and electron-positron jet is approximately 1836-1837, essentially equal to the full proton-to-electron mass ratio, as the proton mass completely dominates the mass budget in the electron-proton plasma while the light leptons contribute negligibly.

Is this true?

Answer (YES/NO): NO